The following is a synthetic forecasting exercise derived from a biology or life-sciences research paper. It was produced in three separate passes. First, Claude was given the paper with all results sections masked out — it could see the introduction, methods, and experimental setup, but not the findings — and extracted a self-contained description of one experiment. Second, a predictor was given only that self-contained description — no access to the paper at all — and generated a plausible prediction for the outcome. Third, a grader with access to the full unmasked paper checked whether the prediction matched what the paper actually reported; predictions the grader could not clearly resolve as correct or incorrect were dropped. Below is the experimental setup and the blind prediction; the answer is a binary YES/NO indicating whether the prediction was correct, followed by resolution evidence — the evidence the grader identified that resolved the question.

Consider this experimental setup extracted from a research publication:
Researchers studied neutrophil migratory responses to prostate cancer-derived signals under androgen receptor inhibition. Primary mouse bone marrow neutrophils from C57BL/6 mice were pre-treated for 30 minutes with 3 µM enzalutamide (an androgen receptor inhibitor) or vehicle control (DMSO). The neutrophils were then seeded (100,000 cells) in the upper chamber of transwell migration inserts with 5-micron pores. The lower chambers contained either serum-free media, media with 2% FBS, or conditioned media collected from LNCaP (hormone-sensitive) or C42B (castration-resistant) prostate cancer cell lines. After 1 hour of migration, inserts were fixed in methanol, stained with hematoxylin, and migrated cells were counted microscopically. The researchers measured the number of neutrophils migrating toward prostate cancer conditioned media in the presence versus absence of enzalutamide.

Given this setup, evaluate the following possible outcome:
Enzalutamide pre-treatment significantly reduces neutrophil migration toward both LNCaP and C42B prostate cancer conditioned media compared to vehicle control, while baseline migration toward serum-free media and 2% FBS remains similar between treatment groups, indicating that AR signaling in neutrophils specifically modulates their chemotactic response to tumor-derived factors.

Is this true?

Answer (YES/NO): NO